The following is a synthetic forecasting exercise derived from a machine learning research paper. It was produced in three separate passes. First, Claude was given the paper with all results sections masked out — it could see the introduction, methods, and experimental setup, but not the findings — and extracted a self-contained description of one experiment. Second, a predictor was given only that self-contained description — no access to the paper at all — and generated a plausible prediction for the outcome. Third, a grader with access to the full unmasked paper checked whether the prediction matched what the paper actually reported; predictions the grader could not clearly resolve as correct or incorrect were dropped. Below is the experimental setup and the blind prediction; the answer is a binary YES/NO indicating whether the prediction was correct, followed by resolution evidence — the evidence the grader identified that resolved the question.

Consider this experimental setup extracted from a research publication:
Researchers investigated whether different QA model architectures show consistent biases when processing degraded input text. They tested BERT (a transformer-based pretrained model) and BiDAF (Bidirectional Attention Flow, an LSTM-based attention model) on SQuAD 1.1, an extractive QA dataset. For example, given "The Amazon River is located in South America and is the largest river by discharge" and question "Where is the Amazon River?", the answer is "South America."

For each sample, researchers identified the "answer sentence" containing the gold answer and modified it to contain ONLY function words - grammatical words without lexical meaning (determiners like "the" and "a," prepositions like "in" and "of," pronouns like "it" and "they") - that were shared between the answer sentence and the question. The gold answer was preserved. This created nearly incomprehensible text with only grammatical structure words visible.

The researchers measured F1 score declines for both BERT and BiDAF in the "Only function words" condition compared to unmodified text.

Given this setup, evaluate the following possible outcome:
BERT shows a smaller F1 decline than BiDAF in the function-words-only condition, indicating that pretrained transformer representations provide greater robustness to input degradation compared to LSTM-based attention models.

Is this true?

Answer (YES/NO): YES